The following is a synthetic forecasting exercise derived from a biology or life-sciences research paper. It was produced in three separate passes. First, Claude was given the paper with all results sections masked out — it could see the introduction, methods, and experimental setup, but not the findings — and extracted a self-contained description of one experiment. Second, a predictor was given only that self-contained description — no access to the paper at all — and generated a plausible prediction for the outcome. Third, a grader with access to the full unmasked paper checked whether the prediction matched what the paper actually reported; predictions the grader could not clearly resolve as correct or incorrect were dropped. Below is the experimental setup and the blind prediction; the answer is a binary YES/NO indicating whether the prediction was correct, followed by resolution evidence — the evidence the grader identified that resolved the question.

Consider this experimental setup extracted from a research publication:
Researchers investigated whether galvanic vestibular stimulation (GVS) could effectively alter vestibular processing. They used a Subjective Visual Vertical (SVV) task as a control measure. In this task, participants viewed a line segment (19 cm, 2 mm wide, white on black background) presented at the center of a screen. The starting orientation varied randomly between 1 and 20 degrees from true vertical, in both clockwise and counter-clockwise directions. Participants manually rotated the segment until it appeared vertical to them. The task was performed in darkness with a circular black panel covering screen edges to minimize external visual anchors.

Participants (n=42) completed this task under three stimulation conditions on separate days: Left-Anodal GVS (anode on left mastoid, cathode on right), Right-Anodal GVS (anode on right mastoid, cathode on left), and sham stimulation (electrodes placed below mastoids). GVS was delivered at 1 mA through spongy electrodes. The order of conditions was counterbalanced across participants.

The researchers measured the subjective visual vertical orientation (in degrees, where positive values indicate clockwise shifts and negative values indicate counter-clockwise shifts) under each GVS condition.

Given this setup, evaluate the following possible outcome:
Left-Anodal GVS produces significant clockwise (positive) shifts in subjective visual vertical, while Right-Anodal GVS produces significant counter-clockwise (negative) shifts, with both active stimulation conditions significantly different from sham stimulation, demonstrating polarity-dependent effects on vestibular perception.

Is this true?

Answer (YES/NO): NO